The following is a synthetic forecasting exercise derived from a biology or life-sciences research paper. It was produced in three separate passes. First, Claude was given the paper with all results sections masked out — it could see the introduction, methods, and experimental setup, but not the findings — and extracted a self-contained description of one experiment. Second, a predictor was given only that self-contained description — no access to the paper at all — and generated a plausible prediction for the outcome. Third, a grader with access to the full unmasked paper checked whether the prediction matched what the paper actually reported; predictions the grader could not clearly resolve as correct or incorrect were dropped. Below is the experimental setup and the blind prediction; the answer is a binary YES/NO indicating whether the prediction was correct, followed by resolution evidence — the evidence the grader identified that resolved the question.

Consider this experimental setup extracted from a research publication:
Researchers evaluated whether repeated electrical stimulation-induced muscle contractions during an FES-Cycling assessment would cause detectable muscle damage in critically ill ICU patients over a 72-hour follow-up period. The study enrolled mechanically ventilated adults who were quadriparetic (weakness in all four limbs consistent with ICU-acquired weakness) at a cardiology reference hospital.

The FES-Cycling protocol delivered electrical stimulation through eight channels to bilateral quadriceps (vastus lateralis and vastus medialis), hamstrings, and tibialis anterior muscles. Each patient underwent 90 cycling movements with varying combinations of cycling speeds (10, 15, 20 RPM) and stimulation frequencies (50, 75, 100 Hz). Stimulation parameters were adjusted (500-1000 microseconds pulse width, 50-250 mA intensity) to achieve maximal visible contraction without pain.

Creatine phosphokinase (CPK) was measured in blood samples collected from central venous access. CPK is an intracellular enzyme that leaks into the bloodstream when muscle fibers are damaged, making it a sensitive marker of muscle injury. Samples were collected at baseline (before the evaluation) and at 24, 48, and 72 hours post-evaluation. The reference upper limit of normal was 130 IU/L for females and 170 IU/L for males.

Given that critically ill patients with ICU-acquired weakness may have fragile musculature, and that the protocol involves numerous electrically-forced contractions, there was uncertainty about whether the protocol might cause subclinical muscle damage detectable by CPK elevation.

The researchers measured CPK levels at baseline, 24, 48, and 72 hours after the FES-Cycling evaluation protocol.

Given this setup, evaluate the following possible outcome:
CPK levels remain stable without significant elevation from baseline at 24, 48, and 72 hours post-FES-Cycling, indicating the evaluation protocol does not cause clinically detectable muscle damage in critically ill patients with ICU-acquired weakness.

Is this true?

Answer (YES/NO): YES